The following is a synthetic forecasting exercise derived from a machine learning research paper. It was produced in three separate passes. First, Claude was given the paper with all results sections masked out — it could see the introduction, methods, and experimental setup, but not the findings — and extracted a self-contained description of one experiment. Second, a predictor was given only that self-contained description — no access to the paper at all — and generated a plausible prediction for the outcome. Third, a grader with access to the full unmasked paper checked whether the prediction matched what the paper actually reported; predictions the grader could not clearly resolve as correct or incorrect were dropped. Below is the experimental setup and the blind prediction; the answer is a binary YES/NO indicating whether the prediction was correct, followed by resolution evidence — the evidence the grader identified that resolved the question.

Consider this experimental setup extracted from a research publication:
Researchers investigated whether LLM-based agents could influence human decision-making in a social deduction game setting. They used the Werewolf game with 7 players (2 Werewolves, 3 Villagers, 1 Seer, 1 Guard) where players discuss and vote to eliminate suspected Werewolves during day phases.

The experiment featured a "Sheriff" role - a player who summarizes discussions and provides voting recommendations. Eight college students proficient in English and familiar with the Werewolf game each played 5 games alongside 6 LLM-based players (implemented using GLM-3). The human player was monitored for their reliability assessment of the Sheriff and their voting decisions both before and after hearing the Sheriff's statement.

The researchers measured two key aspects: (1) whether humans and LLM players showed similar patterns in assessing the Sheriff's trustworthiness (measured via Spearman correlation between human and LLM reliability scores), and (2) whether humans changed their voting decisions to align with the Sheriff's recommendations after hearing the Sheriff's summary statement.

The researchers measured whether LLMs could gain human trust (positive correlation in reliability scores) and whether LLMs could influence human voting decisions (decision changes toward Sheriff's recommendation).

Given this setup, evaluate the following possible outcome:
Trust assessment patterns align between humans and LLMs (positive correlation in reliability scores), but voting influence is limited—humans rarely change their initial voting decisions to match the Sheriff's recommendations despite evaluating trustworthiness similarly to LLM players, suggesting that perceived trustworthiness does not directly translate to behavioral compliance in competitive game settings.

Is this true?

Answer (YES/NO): YES